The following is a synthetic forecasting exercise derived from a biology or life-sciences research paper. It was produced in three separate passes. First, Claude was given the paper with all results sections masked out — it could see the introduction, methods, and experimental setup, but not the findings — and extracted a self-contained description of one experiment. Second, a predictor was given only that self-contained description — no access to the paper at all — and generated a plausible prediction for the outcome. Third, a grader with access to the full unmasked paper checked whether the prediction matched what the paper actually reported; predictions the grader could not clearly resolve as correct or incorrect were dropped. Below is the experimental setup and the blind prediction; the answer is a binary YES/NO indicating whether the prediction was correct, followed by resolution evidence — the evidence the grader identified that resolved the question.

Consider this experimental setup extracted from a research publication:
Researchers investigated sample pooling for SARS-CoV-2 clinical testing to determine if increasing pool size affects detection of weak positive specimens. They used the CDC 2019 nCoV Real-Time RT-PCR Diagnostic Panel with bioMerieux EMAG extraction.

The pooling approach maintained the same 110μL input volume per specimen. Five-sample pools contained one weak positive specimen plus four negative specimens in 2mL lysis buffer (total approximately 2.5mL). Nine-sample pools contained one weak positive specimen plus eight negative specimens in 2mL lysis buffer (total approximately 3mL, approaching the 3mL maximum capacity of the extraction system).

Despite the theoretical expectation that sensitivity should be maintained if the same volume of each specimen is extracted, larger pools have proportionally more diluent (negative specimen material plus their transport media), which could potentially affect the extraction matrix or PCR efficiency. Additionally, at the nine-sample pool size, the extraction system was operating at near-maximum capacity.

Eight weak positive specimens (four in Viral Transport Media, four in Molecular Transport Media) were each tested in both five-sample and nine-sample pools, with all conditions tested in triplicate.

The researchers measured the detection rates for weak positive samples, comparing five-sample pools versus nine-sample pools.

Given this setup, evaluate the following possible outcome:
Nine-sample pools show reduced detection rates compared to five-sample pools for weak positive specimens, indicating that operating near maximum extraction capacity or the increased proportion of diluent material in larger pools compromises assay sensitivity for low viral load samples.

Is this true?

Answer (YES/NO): YES